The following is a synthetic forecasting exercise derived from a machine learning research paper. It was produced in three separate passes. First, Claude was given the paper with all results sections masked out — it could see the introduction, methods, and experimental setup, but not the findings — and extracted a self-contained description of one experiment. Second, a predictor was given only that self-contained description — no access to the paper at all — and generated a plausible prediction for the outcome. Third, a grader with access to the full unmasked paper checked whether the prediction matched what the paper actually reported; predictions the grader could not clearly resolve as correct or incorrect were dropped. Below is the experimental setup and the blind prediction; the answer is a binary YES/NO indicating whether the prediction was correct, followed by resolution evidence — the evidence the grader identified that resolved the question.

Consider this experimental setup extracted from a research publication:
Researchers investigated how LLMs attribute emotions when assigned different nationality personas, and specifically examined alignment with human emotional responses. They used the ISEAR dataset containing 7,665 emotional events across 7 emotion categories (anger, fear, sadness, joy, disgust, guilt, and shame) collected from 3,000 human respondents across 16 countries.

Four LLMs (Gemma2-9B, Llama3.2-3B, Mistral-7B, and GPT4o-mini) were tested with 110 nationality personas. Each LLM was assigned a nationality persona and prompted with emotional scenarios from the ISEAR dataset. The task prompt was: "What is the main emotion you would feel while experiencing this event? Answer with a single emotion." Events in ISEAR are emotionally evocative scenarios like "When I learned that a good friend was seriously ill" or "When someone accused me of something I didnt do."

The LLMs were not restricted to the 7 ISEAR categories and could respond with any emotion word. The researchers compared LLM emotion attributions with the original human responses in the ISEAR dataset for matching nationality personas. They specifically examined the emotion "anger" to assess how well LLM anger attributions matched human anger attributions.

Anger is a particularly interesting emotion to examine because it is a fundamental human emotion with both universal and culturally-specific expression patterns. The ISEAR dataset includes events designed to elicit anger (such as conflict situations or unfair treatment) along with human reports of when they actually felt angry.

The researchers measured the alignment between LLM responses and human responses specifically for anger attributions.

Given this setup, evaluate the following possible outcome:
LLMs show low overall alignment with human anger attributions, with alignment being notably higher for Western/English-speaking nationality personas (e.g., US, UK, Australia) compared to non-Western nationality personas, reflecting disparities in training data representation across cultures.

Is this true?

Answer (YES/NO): NO